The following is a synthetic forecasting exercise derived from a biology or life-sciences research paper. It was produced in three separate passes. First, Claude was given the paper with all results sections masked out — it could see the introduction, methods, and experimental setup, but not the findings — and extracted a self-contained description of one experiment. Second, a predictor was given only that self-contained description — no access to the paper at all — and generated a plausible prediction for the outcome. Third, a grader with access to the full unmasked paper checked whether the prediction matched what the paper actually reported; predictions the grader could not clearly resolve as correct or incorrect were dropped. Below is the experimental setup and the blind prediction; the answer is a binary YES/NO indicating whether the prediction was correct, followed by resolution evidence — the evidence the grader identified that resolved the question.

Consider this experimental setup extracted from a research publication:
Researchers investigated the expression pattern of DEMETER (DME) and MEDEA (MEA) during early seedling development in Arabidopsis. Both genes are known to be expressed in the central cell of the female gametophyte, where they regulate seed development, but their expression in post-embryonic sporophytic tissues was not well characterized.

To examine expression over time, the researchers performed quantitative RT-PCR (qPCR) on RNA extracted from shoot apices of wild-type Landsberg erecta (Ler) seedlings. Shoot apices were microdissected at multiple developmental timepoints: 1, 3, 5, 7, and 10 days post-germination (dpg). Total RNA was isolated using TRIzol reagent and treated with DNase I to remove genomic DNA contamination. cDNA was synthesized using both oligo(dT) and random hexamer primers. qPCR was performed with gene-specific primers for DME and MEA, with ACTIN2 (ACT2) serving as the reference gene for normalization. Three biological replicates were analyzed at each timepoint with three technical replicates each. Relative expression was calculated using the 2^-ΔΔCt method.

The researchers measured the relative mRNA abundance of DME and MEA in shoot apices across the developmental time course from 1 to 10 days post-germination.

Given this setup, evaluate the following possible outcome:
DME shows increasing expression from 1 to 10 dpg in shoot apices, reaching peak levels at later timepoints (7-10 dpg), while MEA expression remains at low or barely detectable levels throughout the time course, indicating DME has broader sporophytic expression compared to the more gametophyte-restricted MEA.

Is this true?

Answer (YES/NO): NO